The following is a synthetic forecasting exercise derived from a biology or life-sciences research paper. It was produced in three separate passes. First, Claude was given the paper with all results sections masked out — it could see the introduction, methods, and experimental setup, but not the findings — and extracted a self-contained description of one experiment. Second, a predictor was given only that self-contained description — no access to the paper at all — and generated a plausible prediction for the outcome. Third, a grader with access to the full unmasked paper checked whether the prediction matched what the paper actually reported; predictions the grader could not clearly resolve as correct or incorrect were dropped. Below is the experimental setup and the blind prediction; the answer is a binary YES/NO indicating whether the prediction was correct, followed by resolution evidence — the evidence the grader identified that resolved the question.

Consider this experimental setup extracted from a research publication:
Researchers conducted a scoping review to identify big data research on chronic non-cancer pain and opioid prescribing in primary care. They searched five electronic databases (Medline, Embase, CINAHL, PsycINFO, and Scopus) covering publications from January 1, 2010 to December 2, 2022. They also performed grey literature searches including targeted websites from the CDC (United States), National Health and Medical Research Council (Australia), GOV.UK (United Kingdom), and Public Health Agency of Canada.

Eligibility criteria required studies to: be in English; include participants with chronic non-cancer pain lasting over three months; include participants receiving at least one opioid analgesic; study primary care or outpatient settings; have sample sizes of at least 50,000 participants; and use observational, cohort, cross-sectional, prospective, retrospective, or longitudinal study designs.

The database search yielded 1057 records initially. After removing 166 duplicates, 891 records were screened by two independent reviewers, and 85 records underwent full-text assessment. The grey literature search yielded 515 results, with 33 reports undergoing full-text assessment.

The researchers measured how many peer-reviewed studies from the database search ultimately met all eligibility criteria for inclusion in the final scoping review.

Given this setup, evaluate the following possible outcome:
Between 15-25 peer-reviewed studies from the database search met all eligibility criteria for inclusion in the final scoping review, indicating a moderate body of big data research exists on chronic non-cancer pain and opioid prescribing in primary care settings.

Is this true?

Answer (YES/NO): NO